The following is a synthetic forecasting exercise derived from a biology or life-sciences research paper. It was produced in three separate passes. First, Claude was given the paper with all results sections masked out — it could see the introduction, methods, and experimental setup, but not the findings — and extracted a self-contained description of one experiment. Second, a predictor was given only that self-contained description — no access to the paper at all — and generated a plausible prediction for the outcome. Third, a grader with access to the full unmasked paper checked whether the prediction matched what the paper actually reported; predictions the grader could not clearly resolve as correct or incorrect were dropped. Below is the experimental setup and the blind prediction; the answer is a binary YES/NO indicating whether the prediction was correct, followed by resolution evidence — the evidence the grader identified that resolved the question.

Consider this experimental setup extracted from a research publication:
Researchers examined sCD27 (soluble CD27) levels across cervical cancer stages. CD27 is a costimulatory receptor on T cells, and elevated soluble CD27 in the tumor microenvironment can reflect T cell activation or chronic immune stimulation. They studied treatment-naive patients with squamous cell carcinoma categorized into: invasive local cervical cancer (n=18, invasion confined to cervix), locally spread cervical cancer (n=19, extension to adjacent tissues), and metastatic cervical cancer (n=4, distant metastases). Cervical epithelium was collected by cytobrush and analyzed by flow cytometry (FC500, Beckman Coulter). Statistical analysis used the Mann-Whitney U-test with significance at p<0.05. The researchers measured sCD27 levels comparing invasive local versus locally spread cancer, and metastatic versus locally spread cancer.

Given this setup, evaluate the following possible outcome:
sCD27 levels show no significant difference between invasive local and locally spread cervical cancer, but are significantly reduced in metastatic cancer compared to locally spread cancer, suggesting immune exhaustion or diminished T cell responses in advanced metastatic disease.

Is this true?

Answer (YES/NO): NO